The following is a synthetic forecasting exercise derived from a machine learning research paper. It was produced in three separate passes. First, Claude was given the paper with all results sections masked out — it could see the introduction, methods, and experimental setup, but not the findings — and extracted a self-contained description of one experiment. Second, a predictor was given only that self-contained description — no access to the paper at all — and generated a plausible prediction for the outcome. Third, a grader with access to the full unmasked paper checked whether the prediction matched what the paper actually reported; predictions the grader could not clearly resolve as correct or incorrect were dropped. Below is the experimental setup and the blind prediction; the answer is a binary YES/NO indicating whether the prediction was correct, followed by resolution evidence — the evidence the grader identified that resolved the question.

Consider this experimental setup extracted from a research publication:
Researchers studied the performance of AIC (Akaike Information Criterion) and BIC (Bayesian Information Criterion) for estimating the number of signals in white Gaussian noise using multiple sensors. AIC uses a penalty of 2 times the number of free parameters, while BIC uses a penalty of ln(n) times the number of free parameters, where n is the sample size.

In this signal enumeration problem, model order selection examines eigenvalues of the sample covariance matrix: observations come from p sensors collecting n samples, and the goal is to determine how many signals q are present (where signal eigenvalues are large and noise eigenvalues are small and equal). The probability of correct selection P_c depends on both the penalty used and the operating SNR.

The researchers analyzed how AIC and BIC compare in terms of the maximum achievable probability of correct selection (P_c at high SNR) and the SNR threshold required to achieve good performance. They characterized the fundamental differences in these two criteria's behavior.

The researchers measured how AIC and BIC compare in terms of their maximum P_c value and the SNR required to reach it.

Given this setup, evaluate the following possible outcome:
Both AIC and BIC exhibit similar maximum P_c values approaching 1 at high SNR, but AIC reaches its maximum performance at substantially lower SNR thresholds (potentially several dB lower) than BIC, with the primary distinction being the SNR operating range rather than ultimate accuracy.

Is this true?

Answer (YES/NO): NO